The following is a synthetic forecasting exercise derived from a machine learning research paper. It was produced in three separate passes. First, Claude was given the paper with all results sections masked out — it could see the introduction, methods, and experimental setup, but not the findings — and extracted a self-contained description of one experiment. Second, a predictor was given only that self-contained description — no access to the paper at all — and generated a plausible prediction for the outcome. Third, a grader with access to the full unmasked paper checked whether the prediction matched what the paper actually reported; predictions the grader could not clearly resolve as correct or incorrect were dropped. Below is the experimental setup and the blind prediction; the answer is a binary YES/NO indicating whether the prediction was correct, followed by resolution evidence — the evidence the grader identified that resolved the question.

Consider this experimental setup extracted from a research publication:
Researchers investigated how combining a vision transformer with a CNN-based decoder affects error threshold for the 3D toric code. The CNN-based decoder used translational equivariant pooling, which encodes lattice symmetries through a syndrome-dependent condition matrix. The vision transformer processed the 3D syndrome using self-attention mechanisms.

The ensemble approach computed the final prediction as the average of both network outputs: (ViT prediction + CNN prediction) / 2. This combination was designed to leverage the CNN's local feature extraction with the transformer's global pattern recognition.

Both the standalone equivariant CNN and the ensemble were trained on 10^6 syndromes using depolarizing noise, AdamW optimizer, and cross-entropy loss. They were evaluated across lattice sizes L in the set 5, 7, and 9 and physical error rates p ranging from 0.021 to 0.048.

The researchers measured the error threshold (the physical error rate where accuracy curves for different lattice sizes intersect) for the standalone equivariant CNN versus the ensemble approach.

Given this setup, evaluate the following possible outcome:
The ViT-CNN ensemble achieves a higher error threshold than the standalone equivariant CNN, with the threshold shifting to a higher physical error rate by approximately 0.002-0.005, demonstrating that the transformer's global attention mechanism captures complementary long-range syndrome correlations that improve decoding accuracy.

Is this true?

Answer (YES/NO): NO